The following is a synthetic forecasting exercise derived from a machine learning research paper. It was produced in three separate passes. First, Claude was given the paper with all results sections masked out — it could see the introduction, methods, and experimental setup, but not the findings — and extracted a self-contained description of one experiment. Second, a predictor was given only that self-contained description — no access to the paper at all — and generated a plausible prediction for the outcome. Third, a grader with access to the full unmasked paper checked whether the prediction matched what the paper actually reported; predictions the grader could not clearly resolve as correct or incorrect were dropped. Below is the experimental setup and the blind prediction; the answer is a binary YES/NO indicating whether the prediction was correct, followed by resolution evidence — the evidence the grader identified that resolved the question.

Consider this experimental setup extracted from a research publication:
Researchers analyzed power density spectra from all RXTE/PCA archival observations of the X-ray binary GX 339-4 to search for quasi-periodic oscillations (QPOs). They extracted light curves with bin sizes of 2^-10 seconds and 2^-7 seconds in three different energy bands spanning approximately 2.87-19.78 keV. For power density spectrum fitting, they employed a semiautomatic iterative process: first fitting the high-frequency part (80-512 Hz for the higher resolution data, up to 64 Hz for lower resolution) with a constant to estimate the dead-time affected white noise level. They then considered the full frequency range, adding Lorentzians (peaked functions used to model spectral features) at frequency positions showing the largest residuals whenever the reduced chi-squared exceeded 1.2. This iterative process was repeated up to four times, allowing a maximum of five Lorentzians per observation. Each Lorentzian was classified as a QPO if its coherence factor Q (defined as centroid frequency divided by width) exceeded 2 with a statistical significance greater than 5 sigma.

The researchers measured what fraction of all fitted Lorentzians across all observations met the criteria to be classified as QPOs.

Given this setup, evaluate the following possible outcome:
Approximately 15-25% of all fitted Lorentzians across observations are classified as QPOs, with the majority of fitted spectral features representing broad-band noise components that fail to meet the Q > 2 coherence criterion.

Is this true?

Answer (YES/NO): NO